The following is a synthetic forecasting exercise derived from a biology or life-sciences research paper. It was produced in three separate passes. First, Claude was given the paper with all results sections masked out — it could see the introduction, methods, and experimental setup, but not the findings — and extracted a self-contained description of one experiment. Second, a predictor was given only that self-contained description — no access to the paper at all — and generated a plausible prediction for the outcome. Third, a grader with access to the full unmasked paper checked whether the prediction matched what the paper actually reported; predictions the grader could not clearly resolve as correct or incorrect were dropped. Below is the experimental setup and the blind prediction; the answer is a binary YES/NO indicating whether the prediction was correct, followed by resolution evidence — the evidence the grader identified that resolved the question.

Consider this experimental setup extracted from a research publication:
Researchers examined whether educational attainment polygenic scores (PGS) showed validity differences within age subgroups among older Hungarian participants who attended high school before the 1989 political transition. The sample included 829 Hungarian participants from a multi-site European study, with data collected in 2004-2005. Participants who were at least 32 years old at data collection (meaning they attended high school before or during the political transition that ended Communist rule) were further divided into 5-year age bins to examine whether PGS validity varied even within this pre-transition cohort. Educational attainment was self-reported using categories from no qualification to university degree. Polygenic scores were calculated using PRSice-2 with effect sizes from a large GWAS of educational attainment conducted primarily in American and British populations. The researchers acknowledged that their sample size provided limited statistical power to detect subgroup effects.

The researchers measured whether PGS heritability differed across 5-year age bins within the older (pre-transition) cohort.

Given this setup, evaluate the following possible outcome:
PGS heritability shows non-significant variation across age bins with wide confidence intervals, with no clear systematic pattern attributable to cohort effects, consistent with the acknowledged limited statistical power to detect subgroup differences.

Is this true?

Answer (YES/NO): NO